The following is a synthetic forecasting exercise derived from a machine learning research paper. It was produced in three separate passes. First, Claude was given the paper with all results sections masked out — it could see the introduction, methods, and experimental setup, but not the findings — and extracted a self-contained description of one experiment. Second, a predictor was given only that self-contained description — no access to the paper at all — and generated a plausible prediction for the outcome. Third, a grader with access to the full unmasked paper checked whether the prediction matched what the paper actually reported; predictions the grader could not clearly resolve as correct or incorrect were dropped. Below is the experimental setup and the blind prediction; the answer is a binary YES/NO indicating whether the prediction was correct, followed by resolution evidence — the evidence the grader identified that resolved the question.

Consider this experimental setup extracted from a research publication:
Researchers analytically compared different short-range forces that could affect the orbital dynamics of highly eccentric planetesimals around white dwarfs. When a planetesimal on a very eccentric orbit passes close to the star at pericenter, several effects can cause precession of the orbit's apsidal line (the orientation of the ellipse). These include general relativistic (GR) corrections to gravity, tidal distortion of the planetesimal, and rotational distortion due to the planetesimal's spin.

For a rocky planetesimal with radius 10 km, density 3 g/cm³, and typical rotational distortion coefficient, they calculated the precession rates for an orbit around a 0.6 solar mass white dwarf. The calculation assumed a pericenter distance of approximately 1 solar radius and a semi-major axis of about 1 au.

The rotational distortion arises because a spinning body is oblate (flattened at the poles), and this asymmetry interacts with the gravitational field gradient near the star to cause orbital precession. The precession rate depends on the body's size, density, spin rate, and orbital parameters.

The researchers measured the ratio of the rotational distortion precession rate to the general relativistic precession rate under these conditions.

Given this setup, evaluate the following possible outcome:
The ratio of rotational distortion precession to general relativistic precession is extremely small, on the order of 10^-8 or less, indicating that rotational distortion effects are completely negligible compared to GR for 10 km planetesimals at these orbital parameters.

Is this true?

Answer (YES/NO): NO